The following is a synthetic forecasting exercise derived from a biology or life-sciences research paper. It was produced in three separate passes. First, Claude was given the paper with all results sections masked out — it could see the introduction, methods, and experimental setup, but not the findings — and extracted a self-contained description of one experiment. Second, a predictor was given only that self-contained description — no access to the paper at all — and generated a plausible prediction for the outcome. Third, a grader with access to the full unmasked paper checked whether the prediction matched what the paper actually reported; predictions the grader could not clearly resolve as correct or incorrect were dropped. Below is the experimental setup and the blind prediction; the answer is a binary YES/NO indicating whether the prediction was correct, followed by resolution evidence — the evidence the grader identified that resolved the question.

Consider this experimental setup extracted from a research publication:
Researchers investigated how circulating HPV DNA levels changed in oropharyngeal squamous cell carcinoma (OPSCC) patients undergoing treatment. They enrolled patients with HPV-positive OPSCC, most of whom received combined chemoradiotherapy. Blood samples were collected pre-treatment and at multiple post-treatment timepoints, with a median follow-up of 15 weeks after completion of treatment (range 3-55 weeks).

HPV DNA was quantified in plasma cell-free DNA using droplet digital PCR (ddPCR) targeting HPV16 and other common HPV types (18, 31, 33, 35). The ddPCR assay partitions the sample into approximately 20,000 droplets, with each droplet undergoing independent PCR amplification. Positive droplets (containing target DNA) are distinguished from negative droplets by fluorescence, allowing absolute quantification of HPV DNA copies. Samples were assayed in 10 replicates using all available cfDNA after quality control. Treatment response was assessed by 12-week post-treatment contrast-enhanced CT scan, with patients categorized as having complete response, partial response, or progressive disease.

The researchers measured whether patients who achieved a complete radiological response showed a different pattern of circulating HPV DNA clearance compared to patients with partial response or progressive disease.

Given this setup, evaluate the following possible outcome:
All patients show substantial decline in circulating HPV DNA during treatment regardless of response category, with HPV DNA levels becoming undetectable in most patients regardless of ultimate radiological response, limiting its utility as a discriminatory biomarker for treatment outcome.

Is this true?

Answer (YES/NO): YES